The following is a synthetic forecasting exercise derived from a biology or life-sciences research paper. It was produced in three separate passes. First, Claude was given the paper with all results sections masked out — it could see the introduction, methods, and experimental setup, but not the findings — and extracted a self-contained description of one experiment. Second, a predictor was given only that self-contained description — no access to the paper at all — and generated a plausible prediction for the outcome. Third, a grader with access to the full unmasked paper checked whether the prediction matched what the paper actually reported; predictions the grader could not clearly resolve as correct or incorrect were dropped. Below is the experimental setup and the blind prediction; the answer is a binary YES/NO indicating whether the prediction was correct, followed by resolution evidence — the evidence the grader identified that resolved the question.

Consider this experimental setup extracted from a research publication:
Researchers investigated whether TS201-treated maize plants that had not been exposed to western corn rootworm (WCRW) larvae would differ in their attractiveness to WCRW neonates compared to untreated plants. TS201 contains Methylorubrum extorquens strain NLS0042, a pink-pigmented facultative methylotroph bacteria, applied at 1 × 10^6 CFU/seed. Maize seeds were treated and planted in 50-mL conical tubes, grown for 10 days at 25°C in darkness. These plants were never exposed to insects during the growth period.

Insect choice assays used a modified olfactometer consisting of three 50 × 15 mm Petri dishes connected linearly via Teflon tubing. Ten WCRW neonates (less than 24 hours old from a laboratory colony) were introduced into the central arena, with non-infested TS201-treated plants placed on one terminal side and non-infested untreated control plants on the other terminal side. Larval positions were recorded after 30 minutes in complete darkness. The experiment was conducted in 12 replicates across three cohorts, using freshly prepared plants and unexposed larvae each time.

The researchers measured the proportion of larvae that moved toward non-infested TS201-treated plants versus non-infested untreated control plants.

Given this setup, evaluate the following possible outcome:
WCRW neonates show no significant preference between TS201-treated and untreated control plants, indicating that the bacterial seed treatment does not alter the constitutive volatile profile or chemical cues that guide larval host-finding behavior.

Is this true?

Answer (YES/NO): NO